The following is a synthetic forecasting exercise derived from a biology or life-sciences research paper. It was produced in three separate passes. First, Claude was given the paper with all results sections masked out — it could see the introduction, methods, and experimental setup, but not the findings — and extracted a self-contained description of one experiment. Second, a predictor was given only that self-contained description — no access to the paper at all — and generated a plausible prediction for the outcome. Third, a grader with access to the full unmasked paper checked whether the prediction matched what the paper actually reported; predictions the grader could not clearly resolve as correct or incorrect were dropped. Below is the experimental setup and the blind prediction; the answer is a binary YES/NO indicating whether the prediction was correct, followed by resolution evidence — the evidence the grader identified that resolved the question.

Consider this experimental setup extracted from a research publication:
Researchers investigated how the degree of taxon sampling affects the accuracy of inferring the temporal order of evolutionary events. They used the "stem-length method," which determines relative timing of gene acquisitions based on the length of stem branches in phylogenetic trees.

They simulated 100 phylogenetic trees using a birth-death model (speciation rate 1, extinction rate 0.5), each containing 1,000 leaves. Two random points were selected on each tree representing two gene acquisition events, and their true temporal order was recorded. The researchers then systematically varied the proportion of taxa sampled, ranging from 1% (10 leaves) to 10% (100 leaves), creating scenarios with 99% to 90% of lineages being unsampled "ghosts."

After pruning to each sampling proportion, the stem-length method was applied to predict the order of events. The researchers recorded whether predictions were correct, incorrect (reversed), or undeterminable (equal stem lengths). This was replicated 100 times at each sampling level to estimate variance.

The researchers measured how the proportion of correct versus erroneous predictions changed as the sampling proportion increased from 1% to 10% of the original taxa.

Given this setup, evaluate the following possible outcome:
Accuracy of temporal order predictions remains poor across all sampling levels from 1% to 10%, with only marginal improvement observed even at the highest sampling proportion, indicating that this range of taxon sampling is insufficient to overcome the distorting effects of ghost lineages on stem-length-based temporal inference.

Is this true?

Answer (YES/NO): YES